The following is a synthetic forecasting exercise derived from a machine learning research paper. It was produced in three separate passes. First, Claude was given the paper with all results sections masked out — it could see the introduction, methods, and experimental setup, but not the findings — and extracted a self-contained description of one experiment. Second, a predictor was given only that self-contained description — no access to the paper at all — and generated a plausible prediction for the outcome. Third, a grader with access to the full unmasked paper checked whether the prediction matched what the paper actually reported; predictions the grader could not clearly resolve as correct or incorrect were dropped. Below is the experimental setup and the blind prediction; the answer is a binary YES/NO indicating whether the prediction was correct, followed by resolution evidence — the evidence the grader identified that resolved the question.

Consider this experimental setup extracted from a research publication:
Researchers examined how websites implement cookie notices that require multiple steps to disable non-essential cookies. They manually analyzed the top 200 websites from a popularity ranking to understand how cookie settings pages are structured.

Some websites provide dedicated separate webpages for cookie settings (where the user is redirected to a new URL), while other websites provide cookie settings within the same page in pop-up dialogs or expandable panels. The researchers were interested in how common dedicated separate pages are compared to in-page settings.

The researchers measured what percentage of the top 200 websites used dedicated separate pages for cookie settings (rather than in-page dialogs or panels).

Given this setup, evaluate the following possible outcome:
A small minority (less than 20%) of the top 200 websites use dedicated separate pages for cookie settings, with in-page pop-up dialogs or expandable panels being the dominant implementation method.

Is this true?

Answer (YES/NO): YES